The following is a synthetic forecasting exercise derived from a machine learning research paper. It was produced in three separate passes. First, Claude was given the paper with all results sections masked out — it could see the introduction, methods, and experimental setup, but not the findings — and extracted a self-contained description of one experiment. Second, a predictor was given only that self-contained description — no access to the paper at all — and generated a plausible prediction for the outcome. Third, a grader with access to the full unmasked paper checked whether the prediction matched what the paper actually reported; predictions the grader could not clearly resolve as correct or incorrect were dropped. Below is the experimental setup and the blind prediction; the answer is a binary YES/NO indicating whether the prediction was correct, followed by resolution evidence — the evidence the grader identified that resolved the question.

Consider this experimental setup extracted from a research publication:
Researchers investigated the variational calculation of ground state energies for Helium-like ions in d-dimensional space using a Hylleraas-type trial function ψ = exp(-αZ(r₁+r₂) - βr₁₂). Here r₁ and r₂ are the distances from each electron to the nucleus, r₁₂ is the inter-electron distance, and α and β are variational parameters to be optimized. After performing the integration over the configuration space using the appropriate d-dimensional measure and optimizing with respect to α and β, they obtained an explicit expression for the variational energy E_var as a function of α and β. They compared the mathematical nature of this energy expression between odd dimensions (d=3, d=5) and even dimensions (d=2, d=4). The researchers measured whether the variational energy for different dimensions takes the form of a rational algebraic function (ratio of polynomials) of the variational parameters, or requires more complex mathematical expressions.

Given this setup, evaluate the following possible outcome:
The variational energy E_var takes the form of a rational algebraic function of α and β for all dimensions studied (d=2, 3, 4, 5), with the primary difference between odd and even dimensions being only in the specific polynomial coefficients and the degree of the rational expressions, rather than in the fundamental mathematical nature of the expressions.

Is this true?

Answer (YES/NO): NO